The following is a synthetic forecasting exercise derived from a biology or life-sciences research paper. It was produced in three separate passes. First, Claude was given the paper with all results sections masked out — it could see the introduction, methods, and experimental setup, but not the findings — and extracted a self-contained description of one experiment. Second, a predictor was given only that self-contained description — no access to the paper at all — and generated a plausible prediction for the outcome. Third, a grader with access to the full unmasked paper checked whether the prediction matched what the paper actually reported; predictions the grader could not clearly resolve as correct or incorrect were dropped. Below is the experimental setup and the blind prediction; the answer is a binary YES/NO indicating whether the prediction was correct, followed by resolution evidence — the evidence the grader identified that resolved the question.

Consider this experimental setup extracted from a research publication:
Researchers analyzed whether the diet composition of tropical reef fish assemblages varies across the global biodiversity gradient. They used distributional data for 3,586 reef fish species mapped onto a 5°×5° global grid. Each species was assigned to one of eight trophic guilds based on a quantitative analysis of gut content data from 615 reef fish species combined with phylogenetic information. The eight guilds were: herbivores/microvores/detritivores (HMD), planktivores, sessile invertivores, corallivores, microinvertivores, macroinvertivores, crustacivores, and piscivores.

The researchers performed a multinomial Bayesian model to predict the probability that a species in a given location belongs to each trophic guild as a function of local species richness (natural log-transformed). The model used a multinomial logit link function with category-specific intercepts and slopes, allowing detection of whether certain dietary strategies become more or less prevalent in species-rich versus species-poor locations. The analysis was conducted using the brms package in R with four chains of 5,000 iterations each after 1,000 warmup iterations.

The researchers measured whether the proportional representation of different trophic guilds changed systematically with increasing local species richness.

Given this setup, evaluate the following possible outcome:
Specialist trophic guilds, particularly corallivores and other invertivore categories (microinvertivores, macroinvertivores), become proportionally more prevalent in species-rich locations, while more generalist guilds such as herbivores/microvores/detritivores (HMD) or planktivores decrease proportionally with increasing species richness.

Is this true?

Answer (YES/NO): NO